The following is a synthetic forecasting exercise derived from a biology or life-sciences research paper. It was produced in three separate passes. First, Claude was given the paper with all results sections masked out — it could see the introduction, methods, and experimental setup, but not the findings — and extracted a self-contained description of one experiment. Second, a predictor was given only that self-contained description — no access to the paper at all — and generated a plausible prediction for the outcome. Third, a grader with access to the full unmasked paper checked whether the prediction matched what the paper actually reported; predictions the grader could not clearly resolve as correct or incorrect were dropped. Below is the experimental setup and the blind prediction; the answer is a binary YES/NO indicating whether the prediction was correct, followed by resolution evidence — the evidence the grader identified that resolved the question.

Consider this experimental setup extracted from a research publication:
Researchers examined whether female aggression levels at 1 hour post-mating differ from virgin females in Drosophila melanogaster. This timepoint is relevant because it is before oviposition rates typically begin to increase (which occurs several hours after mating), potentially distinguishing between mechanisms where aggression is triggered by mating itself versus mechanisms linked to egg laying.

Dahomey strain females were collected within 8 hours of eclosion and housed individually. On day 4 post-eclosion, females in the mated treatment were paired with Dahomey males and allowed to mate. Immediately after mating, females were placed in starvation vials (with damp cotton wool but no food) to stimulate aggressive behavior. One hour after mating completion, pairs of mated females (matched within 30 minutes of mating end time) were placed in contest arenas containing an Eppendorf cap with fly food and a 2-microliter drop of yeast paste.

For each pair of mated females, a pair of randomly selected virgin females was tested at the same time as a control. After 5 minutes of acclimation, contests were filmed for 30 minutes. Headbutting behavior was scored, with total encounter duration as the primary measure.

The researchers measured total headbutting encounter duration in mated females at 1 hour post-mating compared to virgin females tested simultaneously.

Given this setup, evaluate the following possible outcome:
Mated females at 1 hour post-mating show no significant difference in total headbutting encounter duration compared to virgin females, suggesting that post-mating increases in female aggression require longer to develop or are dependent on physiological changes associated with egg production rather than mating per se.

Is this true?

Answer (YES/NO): YES